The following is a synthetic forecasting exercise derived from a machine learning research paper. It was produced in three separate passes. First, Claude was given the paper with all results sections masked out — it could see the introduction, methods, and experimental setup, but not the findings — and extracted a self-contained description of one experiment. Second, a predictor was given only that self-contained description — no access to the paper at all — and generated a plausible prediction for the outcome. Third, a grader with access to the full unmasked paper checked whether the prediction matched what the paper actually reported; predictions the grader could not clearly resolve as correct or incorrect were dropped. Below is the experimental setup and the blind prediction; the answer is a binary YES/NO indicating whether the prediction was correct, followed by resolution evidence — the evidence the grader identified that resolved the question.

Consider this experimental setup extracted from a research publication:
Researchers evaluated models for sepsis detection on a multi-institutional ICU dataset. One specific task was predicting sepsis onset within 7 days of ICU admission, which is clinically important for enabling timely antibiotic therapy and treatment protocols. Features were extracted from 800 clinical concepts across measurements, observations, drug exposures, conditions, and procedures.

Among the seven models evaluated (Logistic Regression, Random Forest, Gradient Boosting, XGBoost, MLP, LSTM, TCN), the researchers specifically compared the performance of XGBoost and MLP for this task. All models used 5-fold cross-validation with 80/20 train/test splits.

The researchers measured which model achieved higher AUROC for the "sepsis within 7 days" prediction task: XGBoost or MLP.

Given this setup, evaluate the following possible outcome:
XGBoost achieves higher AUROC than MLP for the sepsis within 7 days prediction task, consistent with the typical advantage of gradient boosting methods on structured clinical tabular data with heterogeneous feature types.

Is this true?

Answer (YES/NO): YES